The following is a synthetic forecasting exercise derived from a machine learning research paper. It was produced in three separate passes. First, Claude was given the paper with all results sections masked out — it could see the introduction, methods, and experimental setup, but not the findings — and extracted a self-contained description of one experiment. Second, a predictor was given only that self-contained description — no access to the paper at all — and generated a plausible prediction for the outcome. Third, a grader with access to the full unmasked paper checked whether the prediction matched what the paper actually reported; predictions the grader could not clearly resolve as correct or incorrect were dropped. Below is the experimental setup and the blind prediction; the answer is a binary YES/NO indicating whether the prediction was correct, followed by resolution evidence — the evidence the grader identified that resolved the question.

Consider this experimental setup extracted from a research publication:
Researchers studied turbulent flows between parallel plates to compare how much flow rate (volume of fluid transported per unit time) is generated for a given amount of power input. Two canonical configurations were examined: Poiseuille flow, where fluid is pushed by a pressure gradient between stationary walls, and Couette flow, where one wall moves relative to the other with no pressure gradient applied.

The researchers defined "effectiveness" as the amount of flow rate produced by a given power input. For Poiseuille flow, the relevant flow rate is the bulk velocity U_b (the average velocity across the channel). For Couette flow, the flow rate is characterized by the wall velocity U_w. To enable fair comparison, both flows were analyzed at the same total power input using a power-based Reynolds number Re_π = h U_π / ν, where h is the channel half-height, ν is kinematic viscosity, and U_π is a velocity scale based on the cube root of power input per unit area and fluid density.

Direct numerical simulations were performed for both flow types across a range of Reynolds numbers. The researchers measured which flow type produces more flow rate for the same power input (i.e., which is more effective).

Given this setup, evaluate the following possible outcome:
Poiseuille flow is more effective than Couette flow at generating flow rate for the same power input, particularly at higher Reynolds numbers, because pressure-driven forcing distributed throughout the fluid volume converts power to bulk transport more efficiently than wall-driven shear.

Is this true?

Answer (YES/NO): NO